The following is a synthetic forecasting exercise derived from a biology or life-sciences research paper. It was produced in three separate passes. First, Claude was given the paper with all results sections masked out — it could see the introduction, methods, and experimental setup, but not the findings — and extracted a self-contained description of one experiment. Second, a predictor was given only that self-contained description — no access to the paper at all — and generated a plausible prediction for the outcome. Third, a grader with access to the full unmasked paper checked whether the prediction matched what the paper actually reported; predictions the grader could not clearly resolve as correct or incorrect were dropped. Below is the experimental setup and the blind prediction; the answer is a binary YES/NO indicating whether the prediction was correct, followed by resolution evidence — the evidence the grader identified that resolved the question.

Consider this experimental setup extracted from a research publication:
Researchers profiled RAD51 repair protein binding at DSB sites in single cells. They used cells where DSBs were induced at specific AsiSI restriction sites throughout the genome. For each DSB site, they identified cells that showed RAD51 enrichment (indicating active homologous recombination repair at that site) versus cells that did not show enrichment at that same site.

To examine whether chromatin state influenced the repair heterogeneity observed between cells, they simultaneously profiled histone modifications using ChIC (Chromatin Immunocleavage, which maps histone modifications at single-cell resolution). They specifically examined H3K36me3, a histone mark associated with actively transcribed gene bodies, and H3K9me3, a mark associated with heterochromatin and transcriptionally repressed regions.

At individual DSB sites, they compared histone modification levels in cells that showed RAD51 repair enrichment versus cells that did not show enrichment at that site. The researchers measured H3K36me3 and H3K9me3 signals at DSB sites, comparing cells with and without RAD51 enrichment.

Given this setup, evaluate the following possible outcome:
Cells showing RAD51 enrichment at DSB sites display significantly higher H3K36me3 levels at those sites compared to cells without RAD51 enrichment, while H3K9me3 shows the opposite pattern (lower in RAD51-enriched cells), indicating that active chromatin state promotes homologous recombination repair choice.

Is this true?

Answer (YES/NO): NO